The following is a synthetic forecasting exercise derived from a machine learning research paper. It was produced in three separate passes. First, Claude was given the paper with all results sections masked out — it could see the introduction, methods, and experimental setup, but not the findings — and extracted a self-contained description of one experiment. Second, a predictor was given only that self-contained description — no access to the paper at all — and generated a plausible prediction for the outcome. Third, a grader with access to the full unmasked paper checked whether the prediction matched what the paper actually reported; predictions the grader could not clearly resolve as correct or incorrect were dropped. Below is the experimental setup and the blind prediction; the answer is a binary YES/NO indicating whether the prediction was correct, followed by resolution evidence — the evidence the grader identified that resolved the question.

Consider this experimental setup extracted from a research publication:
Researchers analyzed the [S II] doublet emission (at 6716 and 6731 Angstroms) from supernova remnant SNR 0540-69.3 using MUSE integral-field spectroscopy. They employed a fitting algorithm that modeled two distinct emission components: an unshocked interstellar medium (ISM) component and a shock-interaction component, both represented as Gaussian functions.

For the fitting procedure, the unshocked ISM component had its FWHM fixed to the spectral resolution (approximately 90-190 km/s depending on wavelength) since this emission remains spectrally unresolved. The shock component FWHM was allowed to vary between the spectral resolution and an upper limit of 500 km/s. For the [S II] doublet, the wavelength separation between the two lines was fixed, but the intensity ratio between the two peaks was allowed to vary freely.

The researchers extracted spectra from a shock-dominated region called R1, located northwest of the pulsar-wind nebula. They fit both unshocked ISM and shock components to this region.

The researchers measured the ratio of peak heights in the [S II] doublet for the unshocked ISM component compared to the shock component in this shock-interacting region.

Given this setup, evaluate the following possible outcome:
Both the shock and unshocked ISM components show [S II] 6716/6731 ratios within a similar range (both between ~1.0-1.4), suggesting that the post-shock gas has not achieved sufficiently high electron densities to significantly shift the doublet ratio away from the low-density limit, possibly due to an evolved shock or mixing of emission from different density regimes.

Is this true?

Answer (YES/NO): NO